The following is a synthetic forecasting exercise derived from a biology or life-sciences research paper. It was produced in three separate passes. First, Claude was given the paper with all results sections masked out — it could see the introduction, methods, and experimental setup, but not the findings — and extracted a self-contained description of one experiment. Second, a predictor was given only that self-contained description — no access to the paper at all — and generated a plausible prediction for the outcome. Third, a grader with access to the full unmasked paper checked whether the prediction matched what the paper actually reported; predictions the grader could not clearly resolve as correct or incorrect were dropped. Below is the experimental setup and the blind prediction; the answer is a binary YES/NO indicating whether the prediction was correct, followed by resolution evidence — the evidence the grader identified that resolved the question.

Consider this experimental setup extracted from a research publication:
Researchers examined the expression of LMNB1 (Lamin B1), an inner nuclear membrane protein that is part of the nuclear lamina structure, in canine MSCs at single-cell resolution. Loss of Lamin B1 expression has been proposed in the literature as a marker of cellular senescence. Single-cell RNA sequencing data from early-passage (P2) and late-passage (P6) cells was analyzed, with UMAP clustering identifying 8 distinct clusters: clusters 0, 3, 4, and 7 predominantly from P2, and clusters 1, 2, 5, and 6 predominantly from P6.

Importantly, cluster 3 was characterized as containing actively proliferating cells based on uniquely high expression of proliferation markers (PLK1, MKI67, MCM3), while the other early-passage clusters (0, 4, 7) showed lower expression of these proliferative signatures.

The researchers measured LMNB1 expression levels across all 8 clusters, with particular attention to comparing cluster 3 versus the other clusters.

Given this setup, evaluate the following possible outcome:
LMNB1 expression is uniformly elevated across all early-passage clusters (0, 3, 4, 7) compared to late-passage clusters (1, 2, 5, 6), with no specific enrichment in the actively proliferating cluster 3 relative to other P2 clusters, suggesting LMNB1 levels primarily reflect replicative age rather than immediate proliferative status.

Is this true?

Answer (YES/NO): NO